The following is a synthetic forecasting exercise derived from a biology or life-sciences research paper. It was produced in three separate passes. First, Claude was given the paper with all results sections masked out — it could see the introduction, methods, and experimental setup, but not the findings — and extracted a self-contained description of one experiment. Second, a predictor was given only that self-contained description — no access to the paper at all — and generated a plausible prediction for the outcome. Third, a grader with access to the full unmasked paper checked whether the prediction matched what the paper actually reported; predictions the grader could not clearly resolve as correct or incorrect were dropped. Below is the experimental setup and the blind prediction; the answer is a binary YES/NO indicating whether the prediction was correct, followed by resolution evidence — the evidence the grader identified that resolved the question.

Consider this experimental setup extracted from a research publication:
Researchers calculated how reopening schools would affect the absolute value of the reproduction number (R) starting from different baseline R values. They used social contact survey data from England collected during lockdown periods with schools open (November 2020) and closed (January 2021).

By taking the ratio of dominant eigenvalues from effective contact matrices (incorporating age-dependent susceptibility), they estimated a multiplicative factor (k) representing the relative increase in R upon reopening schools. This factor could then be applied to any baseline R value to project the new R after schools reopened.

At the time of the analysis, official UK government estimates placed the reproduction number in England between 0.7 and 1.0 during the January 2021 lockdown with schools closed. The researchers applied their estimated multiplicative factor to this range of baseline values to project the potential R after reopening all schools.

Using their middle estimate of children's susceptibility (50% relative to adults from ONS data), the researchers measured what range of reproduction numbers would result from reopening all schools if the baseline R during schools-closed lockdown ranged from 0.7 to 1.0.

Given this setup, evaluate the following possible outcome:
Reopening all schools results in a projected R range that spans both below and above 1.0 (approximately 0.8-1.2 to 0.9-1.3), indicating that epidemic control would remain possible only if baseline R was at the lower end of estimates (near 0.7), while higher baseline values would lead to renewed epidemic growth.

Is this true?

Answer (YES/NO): NO